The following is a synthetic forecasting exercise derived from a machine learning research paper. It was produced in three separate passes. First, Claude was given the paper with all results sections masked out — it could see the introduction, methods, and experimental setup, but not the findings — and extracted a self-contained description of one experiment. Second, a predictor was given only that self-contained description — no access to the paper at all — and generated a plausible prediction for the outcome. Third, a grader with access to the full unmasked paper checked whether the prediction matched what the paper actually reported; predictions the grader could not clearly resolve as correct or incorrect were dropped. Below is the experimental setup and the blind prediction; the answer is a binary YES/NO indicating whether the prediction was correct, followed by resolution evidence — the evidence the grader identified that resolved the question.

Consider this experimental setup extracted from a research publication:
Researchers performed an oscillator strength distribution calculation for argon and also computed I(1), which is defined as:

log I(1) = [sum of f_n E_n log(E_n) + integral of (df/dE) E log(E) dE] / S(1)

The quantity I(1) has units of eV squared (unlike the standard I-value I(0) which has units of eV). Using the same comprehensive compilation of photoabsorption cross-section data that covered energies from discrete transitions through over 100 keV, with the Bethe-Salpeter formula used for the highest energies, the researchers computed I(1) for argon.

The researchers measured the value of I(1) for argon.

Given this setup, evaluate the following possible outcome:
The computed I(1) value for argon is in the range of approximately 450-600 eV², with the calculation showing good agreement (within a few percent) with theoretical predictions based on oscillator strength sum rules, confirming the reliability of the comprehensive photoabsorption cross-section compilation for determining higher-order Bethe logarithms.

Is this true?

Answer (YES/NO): NO